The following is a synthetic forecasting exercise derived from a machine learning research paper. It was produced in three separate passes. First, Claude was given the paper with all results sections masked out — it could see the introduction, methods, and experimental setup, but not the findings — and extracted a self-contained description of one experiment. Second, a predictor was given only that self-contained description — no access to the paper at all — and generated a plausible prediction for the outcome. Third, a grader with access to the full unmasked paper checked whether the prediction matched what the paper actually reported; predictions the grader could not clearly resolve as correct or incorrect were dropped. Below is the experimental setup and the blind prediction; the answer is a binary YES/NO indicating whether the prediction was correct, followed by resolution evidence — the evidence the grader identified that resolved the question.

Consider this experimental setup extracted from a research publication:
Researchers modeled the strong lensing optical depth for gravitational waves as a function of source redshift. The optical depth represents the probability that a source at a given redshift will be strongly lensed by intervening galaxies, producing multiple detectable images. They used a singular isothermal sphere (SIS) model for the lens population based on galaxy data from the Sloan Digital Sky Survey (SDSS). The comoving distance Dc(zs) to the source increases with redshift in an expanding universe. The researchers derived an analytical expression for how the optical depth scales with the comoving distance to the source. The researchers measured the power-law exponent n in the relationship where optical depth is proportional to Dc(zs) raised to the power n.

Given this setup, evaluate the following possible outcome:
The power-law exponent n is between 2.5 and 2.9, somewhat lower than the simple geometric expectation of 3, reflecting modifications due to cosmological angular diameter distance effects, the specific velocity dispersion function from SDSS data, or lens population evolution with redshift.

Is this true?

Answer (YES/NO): NO